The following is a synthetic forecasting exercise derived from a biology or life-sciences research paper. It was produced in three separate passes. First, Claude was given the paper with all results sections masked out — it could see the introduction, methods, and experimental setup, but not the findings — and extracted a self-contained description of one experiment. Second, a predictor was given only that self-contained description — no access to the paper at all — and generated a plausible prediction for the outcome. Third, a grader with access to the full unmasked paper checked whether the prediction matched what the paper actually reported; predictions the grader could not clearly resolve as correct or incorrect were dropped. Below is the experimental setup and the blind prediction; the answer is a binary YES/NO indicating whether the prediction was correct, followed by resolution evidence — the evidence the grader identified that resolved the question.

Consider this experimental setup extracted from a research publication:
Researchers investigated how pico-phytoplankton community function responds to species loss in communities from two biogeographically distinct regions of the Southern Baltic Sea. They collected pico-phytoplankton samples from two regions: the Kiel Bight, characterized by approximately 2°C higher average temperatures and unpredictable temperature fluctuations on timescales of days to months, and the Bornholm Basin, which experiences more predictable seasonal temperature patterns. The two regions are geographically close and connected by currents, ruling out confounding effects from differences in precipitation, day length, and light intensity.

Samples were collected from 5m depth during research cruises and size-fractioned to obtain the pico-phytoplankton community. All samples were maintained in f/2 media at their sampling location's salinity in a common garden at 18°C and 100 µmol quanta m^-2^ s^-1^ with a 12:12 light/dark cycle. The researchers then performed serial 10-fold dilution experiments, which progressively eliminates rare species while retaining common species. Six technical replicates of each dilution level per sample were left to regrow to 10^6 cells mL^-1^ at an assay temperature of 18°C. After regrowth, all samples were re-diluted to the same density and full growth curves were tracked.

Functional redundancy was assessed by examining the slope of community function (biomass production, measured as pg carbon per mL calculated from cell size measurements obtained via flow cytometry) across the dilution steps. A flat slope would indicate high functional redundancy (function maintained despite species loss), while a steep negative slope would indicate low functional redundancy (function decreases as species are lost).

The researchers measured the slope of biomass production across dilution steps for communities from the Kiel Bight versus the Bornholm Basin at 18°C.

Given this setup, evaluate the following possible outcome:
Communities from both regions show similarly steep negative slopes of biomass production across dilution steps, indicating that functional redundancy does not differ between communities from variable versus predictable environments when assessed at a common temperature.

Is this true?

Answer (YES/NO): NO